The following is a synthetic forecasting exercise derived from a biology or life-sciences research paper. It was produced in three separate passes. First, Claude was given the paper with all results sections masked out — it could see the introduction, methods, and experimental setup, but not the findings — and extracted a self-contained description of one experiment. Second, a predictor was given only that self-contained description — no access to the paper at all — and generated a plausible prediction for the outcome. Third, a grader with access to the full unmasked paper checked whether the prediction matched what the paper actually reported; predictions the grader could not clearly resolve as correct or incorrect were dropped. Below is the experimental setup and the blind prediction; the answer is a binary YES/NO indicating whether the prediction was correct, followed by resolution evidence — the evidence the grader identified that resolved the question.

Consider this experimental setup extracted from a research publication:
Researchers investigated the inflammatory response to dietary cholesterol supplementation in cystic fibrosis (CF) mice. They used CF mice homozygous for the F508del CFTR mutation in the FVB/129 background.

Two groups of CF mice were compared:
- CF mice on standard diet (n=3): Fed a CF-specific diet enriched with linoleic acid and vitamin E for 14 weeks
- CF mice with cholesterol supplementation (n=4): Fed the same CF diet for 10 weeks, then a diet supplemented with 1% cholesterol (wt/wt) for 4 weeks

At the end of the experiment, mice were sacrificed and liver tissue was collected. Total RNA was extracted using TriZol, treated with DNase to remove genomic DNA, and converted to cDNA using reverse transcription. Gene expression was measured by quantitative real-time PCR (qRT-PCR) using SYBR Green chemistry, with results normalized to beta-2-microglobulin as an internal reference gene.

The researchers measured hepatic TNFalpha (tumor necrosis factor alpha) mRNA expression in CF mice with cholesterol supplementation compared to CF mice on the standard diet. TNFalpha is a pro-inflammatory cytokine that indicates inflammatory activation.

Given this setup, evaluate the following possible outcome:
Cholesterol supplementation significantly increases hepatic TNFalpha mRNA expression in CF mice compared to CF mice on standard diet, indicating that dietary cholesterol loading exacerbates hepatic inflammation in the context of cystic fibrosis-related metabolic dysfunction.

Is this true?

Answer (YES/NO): YES